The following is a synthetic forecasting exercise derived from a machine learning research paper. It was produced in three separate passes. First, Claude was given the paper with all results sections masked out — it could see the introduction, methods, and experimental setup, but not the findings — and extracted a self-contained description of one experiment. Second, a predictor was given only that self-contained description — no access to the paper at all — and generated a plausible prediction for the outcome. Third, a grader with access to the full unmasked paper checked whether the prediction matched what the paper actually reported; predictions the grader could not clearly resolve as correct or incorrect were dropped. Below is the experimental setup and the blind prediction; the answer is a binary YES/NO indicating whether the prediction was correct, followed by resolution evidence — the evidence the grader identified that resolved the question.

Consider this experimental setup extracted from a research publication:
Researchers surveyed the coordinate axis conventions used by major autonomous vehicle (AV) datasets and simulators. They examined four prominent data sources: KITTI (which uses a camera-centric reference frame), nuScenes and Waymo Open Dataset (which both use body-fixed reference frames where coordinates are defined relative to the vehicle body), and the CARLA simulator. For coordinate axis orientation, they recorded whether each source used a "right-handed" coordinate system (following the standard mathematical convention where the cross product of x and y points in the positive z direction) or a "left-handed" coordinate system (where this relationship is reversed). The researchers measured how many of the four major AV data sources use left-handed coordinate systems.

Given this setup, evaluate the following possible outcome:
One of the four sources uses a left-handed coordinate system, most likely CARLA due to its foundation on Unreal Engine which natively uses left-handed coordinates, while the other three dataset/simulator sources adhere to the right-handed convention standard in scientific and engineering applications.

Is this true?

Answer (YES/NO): YES